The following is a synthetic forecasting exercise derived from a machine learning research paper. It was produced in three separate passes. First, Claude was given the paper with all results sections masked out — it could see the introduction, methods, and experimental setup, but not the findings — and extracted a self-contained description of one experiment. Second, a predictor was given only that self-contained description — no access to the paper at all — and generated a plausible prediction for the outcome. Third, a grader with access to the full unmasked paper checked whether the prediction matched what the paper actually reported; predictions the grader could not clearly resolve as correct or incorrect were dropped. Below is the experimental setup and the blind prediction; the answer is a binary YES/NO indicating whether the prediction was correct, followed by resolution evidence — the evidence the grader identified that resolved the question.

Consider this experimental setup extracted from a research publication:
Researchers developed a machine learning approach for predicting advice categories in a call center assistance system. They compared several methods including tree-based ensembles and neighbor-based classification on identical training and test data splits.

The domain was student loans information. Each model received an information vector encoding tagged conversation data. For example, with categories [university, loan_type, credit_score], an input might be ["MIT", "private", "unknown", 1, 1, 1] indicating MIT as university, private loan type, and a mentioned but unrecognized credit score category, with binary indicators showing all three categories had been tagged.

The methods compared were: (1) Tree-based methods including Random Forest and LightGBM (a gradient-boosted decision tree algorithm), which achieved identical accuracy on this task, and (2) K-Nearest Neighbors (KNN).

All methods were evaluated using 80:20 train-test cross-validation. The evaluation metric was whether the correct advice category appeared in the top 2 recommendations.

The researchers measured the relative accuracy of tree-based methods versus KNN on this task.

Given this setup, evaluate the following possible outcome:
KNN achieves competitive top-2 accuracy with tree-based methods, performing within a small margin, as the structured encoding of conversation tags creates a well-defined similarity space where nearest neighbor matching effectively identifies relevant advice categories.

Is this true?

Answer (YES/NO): YES